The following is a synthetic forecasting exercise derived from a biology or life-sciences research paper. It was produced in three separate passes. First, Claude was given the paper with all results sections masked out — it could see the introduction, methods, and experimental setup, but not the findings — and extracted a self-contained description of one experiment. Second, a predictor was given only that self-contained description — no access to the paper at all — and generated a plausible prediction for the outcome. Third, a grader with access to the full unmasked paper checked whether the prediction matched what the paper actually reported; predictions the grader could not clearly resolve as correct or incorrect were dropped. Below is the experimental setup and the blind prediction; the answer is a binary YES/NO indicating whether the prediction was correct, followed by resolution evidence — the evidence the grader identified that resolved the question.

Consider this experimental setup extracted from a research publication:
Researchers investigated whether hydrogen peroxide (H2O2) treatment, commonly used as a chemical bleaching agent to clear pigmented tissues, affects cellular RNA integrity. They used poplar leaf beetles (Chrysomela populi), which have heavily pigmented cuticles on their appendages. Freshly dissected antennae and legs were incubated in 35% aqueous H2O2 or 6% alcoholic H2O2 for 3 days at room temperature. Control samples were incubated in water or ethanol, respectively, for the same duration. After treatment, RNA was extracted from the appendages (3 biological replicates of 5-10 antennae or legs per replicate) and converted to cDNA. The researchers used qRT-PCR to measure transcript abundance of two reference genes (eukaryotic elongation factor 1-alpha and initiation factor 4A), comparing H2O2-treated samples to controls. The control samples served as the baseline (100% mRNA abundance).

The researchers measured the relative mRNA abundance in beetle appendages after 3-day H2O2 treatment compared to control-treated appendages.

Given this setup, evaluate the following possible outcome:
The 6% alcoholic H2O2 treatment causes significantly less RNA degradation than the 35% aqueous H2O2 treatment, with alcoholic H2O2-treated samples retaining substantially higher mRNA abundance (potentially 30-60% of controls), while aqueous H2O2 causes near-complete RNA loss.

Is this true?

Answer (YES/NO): YES